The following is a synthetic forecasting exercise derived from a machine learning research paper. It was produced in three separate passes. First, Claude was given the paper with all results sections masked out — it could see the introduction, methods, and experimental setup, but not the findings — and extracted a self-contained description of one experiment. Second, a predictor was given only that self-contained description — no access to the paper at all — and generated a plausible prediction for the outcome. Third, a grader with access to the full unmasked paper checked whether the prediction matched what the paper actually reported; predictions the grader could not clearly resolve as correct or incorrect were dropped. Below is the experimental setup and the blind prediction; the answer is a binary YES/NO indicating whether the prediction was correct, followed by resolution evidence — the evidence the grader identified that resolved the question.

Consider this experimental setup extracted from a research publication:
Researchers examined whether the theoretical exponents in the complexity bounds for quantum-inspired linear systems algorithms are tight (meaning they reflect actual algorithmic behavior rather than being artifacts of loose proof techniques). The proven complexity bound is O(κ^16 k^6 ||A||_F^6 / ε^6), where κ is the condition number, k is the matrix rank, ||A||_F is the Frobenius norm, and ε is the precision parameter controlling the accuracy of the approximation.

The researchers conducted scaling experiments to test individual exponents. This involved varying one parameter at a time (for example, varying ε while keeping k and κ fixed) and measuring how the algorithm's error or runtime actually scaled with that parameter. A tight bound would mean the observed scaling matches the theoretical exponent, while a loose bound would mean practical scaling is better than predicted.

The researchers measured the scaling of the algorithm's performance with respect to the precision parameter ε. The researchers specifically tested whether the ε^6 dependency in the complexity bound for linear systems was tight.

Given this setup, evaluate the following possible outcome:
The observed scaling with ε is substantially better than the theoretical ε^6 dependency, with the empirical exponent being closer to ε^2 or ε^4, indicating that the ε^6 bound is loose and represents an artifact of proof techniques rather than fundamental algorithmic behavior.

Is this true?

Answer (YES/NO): NO